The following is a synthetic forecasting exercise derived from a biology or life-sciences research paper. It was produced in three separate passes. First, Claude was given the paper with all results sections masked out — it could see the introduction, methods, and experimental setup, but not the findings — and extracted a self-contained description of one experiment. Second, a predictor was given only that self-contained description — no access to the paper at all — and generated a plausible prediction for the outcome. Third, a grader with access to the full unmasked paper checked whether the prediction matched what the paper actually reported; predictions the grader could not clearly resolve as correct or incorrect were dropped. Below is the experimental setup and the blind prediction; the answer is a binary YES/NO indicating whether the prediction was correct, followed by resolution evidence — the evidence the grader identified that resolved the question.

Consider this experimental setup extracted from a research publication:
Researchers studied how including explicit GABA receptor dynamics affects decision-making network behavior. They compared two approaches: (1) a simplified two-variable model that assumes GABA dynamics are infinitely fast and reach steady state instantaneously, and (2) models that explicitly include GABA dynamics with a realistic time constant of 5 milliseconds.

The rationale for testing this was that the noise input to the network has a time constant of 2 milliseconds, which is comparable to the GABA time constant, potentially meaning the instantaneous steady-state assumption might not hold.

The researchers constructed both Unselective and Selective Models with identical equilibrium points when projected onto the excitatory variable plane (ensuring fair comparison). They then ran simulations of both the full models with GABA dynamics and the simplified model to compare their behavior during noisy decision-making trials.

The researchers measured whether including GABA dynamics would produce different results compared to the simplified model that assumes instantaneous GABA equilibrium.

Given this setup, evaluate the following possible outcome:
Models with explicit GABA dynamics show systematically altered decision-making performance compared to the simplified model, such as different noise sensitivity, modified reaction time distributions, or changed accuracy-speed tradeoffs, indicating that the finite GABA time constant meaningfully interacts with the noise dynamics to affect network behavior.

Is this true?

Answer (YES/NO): YES